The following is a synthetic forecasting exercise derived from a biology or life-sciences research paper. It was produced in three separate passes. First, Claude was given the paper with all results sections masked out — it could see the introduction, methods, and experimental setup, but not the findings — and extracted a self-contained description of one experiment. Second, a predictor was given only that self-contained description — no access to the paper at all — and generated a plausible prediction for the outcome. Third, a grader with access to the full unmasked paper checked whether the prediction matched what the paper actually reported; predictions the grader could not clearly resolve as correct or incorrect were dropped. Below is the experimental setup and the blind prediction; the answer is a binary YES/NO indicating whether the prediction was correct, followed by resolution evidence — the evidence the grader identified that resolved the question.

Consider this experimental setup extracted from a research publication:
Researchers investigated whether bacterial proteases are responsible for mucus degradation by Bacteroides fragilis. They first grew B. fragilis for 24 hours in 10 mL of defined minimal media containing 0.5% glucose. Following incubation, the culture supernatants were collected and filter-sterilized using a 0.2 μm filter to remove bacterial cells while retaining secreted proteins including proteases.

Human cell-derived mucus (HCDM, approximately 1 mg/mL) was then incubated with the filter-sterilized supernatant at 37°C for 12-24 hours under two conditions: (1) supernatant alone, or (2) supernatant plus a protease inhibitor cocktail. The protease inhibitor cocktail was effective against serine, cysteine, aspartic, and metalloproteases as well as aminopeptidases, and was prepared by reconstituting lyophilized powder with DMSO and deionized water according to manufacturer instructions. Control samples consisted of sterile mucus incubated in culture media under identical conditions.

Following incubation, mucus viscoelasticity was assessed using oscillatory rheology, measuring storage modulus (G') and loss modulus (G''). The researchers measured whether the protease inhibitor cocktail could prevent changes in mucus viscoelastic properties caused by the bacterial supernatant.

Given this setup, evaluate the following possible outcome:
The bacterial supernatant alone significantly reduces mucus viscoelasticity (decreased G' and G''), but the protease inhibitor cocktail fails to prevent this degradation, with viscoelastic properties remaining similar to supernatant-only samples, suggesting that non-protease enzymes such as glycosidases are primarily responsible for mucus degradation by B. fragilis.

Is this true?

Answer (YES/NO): NO